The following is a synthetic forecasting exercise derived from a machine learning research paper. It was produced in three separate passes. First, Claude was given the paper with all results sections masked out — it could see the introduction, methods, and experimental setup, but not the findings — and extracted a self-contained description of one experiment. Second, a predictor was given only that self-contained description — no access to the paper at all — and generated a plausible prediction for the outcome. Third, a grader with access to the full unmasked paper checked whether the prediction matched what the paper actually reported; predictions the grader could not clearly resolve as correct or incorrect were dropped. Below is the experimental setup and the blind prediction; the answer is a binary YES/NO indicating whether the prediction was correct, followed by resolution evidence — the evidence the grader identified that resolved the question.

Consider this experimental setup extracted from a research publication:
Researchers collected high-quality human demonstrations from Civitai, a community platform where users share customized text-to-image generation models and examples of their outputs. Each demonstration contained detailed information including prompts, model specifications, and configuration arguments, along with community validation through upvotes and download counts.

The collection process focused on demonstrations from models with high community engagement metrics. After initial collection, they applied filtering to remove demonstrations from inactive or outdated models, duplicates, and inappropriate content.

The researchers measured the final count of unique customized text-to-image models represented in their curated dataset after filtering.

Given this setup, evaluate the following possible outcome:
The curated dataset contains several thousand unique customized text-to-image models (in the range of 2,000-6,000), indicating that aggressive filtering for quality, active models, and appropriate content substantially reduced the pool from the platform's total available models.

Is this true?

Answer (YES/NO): NO